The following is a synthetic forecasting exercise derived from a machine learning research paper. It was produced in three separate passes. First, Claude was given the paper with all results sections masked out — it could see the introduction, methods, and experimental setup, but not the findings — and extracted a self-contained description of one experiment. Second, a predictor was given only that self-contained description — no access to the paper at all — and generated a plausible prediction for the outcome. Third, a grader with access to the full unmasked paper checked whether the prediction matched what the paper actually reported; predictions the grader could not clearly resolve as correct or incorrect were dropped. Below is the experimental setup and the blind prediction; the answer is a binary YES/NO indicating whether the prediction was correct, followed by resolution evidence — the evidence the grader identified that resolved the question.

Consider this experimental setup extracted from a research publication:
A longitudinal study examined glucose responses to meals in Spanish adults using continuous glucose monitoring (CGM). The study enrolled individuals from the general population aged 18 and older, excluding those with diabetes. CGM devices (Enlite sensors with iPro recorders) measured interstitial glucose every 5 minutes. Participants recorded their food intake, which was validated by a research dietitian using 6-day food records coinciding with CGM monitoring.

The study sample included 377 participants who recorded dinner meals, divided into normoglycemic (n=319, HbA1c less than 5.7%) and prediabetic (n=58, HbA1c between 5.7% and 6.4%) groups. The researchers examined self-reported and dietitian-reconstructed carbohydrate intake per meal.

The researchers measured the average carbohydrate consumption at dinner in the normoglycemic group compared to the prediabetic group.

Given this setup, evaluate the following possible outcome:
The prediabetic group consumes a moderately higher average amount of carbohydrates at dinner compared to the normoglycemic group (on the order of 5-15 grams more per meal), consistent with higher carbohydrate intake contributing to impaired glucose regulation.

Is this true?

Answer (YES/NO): NO